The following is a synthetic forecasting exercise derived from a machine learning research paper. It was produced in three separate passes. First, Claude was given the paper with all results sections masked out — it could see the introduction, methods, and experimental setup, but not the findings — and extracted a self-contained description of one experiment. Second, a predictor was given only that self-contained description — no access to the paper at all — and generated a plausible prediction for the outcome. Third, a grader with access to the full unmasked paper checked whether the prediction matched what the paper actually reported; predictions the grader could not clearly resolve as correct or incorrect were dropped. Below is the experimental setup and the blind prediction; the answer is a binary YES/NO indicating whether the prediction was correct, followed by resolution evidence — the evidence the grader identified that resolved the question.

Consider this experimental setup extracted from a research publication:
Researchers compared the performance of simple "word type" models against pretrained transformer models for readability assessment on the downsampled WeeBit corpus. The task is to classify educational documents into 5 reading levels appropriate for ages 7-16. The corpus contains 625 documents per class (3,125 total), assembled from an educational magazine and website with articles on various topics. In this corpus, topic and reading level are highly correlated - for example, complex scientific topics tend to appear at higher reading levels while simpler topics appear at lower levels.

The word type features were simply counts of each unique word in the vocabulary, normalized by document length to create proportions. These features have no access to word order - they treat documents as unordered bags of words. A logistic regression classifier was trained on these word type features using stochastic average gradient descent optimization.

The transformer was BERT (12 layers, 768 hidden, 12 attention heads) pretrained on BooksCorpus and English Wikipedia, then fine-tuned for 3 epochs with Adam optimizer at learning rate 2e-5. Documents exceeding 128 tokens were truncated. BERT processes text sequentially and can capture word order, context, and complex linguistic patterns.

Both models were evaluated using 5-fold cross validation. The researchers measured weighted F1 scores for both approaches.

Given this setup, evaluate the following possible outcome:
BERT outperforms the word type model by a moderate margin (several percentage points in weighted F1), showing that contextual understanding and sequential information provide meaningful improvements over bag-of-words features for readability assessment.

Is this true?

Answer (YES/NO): NO